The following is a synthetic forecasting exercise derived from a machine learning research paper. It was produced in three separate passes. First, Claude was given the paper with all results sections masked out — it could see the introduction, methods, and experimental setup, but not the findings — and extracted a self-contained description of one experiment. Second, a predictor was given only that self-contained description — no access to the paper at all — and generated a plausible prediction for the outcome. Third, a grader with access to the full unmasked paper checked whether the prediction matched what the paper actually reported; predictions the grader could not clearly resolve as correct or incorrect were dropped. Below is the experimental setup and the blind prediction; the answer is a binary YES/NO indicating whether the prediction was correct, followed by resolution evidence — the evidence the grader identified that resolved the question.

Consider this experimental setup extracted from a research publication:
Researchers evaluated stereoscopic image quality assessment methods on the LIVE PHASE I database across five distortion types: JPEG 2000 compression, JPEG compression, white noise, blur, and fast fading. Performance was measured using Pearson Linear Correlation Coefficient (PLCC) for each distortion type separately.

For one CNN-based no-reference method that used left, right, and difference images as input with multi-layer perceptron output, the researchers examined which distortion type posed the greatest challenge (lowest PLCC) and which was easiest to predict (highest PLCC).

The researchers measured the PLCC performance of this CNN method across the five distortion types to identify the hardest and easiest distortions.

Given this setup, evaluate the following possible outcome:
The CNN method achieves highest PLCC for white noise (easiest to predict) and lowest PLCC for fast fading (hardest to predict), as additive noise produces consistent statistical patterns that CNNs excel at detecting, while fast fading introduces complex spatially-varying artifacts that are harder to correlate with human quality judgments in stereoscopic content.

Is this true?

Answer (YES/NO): NO